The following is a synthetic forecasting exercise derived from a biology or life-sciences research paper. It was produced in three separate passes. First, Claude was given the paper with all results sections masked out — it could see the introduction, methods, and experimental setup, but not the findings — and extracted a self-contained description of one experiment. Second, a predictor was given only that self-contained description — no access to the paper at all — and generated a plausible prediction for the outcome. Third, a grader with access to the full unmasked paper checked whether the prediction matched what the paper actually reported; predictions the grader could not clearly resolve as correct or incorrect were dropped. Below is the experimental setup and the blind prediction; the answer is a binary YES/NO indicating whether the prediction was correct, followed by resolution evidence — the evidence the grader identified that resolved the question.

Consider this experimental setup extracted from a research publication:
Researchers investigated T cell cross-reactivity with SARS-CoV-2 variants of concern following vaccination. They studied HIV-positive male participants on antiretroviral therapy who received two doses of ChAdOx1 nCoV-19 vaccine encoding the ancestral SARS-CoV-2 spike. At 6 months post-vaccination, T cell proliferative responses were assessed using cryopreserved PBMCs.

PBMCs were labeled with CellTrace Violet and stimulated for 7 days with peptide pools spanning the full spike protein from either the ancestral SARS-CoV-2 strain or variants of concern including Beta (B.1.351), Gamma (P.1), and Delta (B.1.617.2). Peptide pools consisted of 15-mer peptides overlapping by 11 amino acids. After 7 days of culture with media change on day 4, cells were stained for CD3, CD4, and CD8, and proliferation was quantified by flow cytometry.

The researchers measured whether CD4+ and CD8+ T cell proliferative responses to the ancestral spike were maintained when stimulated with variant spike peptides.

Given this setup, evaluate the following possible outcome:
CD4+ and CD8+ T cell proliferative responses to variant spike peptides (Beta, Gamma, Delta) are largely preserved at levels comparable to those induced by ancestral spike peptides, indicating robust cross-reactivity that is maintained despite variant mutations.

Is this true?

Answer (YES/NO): YES